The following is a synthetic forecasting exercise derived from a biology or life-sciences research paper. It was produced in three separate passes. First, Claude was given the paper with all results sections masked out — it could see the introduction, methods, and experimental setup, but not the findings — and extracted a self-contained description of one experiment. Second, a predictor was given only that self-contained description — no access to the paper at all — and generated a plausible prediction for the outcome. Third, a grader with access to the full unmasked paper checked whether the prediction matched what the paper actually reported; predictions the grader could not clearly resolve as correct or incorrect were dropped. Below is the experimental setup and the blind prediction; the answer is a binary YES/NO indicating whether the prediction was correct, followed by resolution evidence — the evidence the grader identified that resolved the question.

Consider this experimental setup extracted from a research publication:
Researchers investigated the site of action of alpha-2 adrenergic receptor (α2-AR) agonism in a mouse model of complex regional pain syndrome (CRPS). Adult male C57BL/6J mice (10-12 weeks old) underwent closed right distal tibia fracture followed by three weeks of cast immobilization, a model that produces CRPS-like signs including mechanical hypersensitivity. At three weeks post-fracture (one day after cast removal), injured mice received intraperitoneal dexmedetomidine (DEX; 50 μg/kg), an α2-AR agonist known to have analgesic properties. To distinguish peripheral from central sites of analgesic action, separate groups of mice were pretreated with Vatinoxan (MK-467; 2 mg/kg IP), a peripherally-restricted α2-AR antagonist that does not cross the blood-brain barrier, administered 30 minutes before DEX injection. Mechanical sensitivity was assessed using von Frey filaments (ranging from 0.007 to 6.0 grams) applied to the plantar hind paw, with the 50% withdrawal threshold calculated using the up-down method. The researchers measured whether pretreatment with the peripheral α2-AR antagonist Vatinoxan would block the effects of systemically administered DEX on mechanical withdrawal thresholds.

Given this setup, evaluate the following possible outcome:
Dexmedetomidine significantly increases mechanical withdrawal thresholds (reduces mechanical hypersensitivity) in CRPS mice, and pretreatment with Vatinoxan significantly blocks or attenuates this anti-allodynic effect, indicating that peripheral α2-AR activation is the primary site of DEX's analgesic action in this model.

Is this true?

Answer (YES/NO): NO